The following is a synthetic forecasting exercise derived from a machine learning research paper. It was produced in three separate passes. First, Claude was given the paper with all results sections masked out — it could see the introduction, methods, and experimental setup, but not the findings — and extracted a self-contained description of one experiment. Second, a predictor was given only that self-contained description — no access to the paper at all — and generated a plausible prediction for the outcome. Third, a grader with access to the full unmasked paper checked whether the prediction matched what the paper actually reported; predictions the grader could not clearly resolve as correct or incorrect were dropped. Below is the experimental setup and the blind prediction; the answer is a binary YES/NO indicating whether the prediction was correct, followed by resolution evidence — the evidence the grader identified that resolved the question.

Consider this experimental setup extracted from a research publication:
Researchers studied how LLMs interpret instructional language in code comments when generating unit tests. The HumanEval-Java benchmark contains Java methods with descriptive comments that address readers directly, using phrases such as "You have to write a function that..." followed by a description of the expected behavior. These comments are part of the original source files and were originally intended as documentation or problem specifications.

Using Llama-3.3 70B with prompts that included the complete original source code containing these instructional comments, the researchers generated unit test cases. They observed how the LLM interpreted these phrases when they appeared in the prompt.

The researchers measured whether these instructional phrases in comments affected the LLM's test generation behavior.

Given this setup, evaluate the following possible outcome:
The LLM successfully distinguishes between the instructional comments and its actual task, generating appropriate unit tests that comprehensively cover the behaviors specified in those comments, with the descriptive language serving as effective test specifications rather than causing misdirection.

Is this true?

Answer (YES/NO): NO